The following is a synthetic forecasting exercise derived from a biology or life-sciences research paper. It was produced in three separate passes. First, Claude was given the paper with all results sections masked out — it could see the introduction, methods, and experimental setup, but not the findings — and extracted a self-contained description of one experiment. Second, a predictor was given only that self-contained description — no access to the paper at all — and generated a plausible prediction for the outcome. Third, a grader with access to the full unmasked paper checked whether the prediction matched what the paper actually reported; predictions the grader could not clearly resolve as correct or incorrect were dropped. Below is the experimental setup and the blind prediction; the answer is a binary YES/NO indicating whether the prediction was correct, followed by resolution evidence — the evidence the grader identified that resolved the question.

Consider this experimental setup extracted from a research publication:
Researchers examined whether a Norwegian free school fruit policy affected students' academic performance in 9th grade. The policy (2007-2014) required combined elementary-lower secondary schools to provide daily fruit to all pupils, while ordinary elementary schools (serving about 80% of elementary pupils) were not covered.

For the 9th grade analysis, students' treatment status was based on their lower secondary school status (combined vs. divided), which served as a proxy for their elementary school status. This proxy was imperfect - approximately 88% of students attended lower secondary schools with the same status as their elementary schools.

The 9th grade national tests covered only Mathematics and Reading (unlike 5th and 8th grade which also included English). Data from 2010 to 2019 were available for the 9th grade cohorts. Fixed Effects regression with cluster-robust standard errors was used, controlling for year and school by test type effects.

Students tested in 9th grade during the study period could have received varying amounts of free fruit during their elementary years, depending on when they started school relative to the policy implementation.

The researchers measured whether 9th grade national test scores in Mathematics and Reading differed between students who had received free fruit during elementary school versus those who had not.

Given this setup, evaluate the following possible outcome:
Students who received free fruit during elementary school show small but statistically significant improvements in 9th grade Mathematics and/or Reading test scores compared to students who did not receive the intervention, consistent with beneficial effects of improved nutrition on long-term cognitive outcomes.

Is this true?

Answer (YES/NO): NO